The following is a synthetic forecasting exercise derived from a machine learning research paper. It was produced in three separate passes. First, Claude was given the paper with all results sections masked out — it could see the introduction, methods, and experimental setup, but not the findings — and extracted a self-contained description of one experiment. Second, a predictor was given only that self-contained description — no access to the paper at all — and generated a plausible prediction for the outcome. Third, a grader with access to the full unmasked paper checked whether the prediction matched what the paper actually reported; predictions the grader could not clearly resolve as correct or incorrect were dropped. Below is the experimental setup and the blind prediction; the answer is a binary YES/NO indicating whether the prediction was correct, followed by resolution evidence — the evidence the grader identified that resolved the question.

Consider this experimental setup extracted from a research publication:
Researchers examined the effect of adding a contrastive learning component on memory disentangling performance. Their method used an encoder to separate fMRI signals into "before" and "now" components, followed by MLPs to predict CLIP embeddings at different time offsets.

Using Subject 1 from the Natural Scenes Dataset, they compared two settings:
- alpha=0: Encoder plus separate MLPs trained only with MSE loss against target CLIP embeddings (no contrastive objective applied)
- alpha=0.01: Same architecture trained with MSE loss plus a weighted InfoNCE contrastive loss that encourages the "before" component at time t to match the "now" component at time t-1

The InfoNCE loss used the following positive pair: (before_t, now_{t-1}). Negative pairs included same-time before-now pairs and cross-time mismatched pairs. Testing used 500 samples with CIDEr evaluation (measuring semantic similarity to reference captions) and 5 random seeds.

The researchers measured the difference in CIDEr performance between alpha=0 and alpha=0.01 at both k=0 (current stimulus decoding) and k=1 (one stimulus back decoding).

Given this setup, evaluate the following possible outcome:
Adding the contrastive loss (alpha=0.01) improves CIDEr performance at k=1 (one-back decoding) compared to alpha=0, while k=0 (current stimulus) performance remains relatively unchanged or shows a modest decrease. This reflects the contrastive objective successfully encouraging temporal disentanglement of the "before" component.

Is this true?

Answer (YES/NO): NO